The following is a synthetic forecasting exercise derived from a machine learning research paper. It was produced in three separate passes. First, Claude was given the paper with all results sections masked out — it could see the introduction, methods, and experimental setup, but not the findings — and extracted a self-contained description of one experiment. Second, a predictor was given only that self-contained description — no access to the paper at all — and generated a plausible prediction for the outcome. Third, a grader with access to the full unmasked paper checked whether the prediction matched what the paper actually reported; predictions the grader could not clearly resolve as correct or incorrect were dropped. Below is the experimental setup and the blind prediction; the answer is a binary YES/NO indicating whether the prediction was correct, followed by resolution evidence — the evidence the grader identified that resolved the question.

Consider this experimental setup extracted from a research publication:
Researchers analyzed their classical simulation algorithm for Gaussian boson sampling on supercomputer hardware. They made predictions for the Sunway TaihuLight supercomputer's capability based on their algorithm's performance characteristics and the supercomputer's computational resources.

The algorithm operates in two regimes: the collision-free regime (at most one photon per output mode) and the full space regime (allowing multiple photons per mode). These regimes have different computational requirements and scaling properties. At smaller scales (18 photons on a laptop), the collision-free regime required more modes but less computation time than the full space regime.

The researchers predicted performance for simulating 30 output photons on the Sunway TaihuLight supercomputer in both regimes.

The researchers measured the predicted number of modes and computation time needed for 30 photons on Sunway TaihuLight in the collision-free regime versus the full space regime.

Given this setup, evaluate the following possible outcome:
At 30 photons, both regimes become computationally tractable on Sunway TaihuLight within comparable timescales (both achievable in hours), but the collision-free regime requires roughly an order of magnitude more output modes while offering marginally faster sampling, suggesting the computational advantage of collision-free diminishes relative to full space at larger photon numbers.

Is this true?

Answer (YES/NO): NO